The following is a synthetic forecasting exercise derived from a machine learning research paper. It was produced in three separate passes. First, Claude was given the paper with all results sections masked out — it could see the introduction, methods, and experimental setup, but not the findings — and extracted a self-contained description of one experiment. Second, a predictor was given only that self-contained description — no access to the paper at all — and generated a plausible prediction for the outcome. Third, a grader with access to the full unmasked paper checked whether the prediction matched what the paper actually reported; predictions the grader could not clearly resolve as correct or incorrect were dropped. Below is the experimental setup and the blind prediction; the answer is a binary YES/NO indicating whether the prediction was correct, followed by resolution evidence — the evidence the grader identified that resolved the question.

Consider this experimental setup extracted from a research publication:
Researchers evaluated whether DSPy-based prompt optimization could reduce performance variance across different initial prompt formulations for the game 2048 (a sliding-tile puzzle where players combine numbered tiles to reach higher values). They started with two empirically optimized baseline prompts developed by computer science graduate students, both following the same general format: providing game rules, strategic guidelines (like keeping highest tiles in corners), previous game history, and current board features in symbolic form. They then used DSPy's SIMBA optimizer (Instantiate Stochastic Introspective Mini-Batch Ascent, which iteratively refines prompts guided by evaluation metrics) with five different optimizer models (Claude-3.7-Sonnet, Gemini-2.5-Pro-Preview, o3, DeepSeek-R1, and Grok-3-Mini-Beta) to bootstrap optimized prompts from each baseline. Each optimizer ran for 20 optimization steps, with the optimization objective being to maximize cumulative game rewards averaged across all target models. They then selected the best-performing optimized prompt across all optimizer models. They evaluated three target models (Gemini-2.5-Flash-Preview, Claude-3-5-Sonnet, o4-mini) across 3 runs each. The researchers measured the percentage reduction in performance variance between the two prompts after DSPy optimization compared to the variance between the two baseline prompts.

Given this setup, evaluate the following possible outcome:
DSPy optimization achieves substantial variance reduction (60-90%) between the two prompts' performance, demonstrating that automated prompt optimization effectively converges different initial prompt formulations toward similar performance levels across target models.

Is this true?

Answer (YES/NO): NO